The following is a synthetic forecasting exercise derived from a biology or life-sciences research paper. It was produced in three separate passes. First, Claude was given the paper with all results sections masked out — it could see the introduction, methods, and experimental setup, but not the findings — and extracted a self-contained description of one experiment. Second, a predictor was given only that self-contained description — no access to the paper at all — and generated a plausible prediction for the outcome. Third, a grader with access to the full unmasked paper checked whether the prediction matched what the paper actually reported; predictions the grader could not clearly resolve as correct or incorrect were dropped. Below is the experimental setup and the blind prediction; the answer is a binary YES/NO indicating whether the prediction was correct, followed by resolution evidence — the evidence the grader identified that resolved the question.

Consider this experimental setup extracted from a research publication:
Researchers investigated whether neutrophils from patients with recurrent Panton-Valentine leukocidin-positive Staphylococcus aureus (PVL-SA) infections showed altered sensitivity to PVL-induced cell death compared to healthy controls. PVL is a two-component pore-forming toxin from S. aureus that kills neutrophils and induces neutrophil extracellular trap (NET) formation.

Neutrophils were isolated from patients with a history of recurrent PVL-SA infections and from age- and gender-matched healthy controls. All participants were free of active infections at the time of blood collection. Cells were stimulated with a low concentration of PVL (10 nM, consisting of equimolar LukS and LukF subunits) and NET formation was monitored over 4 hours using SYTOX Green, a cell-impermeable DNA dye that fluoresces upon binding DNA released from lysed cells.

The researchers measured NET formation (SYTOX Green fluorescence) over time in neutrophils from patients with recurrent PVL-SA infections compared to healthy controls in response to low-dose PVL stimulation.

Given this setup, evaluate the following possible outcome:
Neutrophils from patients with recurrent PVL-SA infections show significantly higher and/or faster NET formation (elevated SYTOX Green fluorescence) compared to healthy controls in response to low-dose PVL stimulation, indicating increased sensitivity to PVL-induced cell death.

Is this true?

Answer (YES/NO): YES